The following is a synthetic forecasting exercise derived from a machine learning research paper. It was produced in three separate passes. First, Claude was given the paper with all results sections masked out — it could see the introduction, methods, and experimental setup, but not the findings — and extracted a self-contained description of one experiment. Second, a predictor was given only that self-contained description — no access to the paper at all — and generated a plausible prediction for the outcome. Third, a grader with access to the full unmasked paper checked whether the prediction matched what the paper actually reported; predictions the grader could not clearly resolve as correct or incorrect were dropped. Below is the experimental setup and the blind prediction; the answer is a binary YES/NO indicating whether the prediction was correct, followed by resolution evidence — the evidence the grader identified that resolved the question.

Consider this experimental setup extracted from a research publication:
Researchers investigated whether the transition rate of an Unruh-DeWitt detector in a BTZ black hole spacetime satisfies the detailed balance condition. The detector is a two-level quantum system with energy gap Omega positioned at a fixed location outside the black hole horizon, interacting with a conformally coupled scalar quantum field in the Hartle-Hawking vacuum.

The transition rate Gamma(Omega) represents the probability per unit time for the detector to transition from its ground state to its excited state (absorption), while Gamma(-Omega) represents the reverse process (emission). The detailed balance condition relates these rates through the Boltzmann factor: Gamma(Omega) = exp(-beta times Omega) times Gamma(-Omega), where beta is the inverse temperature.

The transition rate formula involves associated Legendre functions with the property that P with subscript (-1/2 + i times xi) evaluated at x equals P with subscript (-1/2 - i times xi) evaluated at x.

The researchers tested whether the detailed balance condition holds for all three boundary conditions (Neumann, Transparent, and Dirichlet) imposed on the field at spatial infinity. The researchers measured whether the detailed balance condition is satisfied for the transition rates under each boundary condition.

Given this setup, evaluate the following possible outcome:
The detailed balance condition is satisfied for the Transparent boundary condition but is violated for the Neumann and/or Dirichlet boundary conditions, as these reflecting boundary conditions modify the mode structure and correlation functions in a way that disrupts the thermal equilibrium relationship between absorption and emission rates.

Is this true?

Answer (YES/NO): NO